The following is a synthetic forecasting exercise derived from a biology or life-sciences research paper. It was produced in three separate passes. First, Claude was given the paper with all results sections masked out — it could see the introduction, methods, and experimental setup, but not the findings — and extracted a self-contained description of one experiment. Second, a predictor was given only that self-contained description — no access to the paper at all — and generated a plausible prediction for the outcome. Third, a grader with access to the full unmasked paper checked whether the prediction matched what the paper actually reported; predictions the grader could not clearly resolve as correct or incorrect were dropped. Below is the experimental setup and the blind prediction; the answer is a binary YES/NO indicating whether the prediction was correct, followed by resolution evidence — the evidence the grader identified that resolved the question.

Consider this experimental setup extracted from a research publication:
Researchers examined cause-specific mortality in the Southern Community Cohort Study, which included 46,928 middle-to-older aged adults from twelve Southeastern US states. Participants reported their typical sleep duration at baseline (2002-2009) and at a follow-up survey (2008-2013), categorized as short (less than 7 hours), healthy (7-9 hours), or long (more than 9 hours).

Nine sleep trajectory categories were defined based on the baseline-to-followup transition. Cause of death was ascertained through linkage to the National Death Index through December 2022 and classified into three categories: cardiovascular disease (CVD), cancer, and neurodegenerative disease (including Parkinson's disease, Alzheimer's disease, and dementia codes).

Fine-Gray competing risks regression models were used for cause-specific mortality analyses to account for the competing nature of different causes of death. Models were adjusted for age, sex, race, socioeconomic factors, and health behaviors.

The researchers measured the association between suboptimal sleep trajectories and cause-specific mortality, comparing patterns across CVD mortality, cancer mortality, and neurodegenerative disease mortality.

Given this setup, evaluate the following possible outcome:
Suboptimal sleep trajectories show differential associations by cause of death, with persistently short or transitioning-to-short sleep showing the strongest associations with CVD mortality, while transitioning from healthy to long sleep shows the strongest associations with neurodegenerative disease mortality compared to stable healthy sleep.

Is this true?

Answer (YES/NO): NO